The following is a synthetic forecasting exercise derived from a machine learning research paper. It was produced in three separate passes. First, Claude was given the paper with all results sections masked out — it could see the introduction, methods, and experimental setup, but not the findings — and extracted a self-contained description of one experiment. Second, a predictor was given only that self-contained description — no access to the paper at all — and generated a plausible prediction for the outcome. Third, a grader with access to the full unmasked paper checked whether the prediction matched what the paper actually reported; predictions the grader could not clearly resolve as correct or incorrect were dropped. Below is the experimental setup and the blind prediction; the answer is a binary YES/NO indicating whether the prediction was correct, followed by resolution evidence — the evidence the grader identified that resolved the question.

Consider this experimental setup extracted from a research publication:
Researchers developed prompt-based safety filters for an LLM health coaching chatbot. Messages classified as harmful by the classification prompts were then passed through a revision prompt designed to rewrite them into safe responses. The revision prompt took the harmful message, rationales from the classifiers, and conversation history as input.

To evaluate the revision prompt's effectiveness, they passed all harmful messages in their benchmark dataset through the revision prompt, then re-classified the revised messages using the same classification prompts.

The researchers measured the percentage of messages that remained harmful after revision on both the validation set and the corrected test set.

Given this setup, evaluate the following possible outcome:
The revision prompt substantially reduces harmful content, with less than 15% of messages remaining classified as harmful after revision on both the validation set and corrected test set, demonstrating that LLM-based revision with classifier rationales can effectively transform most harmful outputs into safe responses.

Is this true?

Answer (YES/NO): YES